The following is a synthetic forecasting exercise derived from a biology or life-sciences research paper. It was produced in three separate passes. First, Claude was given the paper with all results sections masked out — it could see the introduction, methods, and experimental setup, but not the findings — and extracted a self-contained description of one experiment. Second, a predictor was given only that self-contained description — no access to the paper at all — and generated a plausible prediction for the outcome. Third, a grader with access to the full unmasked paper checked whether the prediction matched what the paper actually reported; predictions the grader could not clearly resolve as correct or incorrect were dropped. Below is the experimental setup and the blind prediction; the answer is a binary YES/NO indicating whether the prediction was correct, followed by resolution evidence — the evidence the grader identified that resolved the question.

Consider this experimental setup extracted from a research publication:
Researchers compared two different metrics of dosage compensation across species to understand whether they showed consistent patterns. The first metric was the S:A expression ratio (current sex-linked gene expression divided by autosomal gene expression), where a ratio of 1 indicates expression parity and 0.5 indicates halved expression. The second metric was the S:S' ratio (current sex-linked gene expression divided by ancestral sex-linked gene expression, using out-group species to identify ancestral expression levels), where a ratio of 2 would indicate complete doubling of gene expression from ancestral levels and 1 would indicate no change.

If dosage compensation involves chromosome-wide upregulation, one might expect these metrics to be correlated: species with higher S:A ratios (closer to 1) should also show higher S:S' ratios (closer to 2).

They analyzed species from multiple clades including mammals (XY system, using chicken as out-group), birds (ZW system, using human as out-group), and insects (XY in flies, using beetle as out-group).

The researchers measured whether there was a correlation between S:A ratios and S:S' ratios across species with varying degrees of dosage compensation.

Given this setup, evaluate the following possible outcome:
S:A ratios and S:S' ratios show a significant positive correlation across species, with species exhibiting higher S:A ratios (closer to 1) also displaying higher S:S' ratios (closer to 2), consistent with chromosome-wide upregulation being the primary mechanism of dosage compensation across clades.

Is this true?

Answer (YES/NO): NO